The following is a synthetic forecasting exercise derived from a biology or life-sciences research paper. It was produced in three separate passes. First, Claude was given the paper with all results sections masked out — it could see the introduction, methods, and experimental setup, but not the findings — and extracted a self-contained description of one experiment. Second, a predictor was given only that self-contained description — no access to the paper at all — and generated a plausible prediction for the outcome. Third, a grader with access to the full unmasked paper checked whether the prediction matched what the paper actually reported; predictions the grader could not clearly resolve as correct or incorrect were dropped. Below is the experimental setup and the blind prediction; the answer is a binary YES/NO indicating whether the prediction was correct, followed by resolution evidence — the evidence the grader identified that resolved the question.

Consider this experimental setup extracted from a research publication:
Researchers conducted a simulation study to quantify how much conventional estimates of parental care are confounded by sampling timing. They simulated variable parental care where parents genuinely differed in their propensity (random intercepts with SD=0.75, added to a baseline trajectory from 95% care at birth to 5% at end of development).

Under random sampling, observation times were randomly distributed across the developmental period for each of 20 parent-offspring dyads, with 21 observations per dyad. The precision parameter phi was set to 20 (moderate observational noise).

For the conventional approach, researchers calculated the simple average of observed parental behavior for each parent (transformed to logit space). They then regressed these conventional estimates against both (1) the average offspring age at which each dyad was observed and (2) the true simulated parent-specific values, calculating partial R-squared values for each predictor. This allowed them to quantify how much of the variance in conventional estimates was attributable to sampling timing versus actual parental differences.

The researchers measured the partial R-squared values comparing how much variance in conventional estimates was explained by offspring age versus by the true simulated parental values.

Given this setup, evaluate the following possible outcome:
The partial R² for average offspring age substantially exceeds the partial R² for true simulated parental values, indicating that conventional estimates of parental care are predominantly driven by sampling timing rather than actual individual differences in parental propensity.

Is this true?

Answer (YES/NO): NO